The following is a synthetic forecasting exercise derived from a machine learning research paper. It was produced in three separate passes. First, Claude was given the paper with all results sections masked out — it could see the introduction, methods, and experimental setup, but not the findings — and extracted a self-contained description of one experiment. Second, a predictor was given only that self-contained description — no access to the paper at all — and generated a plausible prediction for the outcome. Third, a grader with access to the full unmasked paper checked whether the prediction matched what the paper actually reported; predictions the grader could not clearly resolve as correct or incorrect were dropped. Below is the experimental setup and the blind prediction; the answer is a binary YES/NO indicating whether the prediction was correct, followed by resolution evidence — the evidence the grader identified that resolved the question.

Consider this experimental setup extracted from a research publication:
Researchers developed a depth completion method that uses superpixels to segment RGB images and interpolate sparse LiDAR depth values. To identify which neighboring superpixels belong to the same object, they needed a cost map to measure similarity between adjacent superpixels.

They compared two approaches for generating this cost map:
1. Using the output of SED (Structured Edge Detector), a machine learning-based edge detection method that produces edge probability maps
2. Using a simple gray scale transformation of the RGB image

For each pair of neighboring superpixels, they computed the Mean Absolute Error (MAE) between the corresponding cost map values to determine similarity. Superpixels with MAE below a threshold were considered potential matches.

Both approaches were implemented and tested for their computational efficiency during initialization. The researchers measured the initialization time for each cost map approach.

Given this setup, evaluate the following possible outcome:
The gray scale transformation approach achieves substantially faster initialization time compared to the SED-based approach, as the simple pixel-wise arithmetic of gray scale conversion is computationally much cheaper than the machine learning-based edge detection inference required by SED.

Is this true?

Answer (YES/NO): YES